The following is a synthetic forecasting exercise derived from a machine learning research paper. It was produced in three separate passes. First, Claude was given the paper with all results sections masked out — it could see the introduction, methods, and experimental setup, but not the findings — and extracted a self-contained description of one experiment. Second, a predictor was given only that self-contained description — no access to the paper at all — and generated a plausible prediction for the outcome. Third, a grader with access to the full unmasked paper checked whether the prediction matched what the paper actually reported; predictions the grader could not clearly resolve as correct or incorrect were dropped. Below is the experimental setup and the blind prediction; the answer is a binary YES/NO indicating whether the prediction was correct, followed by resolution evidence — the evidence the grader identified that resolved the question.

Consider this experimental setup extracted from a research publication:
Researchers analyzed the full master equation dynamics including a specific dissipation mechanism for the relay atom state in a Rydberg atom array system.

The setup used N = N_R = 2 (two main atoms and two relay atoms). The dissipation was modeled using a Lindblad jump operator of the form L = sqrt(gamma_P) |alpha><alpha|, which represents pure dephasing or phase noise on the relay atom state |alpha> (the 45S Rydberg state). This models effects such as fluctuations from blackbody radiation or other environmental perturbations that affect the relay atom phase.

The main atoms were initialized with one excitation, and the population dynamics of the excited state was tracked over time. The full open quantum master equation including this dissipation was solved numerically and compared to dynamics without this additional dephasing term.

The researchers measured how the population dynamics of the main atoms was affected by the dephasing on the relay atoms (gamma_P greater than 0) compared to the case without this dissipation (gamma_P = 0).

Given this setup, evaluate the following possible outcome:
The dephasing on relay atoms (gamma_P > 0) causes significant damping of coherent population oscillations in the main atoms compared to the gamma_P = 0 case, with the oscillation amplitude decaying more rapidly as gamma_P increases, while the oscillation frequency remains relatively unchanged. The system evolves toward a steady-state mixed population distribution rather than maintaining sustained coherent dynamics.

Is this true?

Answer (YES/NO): NO